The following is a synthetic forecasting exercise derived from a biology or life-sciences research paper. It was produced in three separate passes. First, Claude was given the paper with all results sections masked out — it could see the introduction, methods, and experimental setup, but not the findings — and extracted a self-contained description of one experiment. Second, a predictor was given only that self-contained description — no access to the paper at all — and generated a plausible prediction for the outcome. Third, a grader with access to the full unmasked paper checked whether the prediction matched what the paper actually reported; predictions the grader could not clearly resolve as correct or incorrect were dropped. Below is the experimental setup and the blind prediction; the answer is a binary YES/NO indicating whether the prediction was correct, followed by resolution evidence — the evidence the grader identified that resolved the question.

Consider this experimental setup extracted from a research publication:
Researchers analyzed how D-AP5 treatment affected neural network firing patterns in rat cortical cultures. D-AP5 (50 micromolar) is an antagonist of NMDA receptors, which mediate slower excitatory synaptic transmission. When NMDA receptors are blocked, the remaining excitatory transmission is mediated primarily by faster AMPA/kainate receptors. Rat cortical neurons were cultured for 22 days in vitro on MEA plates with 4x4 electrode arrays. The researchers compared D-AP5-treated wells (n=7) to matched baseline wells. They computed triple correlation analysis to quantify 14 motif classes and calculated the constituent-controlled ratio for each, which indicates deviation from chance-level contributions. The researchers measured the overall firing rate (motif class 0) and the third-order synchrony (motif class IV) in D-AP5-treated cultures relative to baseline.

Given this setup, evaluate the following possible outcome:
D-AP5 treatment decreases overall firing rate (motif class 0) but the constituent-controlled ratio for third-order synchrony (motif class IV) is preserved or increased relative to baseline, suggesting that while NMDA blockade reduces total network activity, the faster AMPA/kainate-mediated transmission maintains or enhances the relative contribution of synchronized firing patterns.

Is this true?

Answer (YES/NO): YES